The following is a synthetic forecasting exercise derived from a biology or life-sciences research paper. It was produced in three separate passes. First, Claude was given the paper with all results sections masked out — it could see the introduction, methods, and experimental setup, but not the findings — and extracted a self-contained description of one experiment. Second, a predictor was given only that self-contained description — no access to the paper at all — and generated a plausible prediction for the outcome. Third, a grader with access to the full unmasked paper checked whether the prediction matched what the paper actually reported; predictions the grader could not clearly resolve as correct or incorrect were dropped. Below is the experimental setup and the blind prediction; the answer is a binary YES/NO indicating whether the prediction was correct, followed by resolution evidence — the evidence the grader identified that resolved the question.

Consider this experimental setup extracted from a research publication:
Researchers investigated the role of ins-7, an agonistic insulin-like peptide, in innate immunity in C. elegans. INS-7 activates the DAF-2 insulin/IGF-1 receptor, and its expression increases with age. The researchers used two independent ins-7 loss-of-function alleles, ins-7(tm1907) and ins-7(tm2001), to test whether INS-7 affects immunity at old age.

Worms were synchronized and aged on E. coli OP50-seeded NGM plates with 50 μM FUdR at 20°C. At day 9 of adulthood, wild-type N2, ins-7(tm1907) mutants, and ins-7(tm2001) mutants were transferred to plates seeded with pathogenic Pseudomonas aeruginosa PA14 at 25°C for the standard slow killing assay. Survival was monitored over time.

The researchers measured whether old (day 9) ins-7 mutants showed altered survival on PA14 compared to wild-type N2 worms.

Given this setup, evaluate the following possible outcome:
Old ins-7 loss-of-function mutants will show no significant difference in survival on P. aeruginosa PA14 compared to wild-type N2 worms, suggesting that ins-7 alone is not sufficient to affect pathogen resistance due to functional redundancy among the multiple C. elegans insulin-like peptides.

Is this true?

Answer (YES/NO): NO